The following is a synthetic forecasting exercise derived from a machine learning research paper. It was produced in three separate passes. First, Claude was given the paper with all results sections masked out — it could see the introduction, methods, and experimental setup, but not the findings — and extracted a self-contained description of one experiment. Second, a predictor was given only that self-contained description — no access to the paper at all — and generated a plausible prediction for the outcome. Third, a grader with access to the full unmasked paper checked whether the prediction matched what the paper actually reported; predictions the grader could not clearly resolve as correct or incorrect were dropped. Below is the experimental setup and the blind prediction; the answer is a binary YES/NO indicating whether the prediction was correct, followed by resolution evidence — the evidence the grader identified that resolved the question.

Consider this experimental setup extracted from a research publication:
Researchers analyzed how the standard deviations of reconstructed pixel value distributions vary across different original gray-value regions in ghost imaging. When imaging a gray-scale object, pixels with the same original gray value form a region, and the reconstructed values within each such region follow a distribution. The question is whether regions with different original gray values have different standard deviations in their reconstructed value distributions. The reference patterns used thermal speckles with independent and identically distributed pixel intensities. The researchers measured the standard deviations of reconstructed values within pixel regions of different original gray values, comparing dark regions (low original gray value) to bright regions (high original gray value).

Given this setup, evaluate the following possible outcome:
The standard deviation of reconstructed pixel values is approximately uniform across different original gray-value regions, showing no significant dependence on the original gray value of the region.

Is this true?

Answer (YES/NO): YES